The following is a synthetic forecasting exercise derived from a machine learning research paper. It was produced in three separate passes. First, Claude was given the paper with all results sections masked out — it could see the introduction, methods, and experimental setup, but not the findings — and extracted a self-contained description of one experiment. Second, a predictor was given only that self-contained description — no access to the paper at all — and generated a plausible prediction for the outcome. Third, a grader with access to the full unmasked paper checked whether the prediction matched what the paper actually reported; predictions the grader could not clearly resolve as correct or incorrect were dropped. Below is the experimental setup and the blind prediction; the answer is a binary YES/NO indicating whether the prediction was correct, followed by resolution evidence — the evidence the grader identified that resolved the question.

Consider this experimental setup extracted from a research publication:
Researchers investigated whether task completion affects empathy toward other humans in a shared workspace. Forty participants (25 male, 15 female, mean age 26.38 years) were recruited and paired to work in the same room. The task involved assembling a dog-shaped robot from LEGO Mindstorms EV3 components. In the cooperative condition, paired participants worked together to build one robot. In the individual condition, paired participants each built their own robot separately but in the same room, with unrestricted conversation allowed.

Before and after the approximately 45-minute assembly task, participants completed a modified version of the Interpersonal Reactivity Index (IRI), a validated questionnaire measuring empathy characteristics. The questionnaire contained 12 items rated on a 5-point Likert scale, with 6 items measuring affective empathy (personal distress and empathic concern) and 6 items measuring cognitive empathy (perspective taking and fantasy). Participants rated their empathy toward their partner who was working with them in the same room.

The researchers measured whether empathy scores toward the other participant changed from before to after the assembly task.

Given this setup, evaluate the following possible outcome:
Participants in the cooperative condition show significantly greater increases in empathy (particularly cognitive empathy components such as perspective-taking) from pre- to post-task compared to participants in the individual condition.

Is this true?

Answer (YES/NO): NO